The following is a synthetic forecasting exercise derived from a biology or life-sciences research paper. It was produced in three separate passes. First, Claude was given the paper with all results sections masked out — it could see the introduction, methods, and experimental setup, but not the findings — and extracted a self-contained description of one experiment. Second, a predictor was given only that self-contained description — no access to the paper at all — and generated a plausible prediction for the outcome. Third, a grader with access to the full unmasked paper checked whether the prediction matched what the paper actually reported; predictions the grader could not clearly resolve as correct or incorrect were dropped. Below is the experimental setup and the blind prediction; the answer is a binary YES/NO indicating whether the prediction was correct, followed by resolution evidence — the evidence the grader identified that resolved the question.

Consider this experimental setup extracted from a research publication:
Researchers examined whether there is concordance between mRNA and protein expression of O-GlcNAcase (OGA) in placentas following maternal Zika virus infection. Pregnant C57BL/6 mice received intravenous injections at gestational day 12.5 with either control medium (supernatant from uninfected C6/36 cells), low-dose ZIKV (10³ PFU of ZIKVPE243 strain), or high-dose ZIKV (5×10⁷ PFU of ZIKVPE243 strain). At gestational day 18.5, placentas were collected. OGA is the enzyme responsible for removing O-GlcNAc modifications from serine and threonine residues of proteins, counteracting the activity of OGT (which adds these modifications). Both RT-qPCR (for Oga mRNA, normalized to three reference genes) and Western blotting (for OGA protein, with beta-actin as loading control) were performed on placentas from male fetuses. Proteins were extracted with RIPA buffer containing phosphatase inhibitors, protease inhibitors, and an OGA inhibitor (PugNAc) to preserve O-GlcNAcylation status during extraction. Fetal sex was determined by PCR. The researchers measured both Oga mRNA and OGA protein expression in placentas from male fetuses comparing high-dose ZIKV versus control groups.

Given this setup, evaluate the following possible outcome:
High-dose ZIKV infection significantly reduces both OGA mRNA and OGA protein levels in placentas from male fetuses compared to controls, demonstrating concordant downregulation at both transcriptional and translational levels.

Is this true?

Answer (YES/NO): NO